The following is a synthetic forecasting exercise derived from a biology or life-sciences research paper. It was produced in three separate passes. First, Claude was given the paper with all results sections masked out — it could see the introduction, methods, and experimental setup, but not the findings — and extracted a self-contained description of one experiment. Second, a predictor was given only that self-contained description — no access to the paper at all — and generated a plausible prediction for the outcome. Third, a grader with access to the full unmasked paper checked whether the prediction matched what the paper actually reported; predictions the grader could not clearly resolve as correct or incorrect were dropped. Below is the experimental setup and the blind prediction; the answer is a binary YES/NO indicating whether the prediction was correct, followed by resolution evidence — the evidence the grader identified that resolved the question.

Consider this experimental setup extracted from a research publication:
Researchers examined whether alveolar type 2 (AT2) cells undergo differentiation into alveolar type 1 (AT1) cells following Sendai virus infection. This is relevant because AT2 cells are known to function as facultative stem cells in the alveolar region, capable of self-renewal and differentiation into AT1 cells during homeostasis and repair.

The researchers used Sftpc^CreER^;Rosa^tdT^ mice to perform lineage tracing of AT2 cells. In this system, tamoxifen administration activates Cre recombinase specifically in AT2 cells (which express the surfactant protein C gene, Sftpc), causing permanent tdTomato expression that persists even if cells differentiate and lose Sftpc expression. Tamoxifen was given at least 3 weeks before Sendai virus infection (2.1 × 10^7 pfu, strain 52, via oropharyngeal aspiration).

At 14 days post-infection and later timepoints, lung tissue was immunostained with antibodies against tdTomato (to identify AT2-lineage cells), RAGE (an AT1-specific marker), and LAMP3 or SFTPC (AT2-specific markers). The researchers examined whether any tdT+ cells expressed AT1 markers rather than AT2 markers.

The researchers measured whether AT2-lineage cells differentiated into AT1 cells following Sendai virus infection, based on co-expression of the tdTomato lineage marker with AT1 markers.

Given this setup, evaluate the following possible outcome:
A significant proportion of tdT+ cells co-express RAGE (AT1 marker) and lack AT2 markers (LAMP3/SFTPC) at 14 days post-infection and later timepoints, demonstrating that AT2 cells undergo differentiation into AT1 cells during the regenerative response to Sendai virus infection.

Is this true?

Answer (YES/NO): NO